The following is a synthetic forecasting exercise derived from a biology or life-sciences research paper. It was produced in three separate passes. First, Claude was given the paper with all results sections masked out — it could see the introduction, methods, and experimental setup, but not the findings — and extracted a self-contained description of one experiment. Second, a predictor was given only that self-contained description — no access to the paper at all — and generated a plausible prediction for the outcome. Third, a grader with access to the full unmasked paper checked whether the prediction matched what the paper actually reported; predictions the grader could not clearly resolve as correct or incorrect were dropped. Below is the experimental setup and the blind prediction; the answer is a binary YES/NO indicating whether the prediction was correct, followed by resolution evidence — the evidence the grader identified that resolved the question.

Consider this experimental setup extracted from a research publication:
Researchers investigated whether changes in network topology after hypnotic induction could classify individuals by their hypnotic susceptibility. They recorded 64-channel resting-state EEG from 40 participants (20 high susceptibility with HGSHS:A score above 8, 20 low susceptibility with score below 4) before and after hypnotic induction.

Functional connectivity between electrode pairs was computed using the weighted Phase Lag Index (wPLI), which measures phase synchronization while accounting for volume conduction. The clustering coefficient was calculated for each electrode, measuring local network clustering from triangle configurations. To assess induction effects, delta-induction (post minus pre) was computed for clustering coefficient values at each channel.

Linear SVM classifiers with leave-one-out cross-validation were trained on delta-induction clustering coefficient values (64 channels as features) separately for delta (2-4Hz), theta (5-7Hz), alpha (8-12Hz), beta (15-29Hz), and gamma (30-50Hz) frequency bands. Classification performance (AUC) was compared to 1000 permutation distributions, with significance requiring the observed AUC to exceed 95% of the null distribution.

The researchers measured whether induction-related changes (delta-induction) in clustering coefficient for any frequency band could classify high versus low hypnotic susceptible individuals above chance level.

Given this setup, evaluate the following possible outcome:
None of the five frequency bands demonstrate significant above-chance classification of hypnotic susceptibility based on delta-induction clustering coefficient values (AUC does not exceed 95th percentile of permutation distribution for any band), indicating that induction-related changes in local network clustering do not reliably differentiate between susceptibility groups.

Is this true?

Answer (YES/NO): NO